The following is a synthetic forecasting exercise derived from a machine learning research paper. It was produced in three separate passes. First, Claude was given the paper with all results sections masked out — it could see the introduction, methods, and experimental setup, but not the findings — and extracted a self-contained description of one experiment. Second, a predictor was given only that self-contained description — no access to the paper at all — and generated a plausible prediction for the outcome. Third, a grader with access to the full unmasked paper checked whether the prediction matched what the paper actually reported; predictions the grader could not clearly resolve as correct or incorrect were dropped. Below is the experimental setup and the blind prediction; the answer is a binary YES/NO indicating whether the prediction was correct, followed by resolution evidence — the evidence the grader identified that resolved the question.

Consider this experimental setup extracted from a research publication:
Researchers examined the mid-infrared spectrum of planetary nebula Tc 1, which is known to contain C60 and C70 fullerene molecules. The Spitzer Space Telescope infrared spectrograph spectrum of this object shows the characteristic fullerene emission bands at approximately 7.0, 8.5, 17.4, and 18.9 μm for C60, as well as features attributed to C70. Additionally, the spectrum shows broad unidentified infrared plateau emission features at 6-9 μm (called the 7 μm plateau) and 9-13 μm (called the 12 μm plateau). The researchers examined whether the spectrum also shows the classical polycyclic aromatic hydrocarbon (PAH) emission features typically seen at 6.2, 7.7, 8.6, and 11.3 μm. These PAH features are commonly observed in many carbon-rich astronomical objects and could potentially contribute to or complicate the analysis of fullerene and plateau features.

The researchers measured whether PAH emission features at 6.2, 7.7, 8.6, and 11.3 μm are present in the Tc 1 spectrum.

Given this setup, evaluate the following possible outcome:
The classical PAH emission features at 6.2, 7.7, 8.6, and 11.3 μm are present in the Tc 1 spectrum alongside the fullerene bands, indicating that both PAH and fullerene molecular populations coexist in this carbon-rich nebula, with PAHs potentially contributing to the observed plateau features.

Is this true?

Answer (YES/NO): NO